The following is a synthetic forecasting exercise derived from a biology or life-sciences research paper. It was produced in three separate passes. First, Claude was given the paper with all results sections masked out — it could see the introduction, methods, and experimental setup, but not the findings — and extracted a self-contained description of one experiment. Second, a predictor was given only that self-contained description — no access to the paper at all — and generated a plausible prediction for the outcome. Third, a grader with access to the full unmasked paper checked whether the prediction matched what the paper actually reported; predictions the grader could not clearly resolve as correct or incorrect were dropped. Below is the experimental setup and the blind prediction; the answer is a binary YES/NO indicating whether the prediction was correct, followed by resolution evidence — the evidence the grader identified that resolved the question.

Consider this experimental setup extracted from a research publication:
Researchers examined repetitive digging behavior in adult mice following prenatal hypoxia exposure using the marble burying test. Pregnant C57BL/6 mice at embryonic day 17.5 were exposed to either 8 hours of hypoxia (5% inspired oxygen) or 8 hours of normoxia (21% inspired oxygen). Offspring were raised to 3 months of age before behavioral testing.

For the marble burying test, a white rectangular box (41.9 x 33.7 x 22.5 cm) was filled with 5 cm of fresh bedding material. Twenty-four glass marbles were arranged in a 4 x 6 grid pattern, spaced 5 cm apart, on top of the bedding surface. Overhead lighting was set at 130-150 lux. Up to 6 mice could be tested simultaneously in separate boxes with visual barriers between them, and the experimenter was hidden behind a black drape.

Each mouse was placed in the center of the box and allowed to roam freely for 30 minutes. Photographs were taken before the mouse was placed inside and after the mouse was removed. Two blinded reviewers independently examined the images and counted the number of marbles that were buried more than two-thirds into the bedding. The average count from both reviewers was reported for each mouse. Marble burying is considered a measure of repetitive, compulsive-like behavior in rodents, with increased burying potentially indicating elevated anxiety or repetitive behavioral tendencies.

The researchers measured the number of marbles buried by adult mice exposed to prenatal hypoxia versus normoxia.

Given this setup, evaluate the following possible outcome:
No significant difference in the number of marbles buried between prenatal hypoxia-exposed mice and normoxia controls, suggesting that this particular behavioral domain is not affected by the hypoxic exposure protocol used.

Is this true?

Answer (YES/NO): NO